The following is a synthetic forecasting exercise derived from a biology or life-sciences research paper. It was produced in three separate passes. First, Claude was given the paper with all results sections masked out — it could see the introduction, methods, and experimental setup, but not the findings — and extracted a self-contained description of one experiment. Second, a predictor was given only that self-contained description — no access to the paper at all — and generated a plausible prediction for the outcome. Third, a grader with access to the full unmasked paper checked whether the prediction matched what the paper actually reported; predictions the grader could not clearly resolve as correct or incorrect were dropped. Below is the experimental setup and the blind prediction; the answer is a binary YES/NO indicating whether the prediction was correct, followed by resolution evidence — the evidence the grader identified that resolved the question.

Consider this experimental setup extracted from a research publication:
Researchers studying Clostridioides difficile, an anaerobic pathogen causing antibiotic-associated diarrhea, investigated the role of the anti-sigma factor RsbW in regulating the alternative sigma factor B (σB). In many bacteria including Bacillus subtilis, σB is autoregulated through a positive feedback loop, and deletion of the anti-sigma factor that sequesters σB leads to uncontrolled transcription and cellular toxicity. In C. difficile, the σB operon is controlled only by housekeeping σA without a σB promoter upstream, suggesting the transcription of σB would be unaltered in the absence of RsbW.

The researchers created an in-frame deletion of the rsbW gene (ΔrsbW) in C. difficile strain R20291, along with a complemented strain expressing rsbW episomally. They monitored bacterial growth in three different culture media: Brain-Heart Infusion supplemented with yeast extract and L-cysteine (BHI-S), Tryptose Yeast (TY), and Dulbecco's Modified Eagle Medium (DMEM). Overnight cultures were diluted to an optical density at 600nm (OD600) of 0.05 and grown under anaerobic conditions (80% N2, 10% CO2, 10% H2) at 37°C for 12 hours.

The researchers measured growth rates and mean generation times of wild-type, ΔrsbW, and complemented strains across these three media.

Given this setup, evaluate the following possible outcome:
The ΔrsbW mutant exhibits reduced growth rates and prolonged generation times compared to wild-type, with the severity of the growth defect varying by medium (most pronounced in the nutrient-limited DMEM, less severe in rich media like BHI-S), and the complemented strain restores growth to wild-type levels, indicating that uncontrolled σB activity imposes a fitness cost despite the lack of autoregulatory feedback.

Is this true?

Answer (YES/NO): NO